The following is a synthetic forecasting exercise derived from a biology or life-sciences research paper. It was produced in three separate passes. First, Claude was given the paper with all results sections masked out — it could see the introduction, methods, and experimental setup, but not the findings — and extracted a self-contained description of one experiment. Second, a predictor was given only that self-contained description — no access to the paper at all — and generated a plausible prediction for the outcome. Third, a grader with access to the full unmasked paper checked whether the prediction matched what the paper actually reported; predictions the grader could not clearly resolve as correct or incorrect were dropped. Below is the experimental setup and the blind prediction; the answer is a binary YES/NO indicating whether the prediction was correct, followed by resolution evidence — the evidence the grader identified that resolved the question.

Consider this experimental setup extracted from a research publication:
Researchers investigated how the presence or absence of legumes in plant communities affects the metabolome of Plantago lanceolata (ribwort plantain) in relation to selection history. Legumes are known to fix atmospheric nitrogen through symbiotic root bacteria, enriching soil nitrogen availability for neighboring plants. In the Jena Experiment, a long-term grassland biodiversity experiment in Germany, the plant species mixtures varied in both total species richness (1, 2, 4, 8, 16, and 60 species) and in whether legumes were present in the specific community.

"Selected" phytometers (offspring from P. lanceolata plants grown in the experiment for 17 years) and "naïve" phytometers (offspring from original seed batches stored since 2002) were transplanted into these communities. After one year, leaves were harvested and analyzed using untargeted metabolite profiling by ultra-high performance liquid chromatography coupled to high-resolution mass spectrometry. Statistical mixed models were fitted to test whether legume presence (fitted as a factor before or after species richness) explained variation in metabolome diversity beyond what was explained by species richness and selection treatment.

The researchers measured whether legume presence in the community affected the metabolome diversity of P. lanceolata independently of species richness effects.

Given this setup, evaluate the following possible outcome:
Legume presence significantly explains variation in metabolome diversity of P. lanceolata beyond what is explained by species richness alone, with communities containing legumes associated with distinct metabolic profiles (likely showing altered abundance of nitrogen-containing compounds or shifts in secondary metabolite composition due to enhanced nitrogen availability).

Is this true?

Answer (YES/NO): NO